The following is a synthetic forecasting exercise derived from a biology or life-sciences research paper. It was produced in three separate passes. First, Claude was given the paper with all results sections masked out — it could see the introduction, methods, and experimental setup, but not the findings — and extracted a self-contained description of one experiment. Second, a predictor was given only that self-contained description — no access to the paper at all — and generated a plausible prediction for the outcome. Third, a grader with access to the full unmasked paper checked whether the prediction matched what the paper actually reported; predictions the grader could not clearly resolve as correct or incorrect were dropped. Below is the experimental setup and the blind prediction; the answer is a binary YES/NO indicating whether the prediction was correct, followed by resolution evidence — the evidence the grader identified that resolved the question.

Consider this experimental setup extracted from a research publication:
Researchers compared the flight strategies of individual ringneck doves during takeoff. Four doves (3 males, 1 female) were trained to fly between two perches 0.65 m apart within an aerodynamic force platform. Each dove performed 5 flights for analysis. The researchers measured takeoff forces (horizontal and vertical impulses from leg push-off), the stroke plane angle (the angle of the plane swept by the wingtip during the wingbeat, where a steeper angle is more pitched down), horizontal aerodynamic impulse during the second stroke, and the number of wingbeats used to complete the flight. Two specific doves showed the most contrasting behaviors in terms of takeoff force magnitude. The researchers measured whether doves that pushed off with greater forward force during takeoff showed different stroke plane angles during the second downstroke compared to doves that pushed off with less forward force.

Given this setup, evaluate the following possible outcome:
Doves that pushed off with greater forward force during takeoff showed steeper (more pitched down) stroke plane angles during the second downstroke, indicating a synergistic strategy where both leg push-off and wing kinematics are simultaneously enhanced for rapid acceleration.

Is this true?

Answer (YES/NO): NO